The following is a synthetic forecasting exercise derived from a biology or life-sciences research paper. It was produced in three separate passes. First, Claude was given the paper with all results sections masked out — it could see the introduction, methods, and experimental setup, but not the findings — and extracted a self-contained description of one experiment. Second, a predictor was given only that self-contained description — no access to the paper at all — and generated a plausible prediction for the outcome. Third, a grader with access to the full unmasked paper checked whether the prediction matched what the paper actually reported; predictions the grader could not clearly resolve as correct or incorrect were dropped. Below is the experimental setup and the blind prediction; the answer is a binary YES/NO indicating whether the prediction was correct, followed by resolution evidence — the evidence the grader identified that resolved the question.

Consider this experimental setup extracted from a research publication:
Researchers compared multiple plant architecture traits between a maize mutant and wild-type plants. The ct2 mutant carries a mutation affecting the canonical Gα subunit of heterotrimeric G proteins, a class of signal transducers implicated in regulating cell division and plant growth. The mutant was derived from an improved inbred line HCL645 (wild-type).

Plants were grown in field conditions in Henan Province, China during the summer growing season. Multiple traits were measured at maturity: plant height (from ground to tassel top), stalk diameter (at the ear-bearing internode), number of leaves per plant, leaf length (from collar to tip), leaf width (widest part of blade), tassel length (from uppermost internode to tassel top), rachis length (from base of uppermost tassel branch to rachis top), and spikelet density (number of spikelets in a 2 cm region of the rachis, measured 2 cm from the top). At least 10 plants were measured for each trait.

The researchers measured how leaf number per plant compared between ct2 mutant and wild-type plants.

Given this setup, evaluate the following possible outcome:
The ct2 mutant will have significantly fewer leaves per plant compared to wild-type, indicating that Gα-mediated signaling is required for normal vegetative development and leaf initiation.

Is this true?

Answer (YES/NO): NO